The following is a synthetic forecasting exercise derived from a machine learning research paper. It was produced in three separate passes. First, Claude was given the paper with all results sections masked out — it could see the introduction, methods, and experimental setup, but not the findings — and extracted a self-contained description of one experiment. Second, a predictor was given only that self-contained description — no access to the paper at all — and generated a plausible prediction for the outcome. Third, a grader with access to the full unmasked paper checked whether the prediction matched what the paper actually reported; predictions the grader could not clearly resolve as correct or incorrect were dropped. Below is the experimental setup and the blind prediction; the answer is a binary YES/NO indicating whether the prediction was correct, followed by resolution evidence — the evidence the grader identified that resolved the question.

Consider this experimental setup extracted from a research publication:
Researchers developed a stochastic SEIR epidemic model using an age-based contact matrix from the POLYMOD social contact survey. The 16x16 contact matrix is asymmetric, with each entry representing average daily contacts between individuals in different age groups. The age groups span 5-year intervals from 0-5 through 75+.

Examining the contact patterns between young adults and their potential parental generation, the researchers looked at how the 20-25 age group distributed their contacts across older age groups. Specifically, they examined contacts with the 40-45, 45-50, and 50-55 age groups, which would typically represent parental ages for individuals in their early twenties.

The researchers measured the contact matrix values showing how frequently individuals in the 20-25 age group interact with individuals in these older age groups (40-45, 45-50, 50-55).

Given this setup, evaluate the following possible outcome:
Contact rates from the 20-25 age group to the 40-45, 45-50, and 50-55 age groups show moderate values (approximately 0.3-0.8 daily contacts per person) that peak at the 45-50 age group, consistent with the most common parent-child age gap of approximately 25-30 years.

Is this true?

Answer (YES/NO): NO